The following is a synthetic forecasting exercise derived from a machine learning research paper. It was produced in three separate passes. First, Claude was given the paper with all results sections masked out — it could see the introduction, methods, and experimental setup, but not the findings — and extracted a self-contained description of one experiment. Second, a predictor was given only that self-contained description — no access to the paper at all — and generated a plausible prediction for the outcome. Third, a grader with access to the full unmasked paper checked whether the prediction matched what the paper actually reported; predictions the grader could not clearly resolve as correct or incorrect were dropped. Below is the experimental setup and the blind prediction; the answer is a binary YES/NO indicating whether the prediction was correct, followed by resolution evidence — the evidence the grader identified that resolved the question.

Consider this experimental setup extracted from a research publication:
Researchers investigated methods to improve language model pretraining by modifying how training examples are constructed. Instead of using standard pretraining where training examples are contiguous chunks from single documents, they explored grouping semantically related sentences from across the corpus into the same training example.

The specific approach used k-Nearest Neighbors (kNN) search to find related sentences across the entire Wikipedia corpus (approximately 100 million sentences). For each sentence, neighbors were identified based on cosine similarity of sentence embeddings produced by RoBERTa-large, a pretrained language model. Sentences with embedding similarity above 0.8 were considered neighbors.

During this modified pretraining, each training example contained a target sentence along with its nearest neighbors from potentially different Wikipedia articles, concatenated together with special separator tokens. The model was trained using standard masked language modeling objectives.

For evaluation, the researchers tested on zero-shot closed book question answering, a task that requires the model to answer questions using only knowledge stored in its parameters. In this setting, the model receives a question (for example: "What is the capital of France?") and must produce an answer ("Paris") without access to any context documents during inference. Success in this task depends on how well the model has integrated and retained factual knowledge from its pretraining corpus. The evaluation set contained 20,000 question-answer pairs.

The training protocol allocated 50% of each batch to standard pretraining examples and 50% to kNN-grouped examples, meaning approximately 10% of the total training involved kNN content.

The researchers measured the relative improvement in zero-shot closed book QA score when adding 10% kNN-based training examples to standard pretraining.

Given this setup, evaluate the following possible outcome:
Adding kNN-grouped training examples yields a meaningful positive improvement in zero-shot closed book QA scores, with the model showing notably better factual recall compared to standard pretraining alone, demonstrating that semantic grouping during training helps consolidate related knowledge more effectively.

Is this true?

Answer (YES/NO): YES